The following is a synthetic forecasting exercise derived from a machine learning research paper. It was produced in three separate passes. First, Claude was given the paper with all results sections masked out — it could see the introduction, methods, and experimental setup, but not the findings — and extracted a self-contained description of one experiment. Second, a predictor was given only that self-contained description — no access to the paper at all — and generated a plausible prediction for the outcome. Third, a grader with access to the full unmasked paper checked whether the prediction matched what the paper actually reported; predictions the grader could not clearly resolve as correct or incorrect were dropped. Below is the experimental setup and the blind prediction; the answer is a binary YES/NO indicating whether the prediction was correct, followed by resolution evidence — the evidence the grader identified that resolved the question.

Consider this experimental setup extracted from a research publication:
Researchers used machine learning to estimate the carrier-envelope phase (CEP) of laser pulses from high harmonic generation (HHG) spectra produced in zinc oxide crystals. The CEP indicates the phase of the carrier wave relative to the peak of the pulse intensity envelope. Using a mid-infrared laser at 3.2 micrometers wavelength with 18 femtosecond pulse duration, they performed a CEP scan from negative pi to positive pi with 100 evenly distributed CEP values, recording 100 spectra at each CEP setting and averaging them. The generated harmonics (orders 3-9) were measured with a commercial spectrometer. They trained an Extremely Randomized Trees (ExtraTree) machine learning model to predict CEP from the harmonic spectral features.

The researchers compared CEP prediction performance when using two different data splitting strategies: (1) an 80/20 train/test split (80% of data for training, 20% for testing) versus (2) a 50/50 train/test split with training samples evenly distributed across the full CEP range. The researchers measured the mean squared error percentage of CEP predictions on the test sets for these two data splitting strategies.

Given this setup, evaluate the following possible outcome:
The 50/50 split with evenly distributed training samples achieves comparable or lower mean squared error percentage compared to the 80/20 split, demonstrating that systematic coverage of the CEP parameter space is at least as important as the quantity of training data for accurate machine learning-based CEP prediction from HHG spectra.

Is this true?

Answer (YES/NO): YES